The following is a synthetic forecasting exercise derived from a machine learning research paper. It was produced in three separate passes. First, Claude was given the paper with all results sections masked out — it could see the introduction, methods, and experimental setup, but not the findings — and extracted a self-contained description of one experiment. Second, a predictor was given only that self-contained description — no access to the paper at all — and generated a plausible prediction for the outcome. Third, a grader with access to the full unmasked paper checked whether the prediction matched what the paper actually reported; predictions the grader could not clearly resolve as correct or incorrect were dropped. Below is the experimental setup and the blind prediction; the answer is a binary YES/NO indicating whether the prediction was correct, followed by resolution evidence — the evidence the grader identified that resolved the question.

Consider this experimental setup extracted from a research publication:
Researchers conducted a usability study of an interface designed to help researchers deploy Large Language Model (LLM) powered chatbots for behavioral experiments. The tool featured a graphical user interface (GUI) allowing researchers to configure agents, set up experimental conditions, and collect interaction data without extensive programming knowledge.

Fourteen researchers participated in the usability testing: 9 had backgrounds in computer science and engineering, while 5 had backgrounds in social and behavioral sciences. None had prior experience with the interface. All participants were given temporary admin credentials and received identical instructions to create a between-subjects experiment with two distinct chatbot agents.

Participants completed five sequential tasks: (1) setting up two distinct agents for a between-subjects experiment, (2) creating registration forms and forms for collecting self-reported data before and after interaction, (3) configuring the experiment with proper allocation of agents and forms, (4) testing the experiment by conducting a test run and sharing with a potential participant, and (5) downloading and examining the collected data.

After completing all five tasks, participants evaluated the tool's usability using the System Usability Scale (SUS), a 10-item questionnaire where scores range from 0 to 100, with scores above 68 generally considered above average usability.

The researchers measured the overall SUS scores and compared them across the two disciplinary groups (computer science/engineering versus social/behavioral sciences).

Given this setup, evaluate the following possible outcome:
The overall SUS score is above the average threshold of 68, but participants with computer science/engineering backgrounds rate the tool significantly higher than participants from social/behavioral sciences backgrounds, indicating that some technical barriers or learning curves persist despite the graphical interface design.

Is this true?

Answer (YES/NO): NO